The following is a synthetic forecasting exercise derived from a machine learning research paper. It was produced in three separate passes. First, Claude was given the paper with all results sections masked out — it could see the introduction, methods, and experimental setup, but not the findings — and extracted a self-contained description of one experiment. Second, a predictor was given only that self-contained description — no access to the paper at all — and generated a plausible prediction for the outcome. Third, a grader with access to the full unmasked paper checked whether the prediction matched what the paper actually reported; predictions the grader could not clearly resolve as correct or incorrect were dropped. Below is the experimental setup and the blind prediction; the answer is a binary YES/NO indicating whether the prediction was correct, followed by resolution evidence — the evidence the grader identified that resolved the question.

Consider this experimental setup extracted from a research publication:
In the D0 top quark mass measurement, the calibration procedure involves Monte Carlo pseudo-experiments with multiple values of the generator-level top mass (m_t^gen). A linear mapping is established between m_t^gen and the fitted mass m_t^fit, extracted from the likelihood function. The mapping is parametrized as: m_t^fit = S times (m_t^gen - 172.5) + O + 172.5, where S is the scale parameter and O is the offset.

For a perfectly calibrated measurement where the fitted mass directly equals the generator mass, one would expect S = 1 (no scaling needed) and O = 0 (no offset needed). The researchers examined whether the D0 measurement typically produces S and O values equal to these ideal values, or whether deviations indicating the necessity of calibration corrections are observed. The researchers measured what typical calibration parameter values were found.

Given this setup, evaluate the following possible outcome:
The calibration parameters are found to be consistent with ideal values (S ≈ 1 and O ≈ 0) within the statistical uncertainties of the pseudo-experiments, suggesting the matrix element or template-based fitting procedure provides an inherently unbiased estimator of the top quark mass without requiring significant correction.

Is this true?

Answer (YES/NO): NO